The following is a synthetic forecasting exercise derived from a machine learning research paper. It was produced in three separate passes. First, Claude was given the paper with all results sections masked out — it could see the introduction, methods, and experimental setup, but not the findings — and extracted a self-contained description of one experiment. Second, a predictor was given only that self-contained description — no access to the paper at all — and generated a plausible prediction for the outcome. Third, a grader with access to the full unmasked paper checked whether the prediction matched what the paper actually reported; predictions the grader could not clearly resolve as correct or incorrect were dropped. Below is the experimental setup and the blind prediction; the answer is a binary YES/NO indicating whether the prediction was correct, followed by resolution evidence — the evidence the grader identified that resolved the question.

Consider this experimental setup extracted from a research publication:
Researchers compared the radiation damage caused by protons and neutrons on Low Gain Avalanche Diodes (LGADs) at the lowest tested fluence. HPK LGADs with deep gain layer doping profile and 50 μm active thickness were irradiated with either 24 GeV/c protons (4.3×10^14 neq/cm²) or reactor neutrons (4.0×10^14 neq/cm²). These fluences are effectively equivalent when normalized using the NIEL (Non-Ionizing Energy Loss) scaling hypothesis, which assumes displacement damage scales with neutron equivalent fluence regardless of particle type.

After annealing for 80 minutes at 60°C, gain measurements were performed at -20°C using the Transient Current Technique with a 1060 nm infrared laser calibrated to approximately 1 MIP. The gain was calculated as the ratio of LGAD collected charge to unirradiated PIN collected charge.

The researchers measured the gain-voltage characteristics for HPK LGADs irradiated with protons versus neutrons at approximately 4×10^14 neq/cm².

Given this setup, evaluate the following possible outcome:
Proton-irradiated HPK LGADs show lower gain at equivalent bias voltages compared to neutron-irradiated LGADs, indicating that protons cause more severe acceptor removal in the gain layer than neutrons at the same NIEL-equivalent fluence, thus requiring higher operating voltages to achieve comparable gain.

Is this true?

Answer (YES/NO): YES